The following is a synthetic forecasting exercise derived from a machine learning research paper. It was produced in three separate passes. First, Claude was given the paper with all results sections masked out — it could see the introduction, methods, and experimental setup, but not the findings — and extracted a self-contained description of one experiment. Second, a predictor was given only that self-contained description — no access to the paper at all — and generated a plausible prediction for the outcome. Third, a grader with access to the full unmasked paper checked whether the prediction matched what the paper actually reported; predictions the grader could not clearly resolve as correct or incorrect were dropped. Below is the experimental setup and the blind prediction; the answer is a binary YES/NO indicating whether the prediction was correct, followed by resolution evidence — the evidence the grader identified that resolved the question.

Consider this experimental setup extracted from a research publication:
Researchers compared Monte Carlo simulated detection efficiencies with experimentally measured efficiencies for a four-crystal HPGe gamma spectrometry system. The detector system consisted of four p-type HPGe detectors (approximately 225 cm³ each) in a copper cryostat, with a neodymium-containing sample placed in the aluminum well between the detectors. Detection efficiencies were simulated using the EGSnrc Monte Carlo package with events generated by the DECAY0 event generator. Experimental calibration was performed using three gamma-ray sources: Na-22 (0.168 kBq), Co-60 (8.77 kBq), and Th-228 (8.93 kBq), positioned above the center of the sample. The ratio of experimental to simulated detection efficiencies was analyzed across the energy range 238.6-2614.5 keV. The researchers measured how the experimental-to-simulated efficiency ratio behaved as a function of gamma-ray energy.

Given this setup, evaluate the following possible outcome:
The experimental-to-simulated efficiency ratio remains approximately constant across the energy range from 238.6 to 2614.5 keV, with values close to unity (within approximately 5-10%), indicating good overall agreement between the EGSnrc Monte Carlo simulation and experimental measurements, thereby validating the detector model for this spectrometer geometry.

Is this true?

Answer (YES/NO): NO